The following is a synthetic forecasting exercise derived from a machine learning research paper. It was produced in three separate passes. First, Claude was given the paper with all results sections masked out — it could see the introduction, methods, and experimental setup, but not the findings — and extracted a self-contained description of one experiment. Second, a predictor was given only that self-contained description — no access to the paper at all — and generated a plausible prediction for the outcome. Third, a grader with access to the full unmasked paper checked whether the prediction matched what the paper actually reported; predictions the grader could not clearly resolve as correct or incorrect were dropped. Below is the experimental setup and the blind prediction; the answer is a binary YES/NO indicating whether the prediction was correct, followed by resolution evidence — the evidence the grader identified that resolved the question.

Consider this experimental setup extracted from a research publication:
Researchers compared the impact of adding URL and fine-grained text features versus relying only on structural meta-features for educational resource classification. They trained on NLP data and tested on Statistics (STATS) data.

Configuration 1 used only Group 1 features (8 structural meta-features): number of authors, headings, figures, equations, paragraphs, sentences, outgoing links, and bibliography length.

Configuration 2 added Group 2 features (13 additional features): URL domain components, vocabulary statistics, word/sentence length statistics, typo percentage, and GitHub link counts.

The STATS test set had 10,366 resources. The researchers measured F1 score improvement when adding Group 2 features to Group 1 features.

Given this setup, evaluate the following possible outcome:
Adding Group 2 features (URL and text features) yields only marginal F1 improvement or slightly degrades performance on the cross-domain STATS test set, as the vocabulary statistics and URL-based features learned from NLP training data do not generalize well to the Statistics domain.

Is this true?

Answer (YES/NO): NO